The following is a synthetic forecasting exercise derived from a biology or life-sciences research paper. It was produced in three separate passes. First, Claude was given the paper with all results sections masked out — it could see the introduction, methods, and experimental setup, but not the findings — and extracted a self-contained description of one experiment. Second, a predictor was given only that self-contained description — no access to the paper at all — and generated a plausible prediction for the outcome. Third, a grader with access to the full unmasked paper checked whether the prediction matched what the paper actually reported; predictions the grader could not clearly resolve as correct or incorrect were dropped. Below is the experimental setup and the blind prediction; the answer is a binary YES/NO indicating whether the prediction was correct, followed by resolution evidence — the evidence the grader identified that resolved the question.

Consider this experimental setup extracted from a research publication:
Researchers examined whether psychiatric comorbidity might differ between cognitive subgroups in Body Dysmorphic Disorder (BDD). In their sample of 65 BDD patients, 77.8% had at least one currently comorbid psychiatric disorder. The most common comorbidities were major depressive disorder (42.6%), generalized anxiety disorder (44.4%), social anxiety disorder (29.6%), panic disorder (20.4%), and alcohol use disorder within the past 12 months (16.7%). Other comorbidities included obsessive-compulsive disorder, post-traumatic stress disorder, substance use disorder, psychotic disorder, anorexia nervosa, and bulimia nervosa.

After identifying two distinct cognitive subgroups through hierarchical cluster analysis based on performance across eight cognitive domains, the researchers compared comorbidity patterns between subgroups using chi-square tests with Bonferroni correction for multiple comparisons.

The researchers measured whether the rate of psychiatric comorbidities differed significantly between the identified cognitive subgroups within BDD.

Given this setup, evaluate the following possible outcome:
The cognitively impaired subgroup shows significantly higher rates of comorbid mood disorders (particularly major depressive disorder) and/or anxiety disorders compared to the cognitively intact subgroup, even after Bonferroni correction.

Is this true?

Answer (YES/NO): NO